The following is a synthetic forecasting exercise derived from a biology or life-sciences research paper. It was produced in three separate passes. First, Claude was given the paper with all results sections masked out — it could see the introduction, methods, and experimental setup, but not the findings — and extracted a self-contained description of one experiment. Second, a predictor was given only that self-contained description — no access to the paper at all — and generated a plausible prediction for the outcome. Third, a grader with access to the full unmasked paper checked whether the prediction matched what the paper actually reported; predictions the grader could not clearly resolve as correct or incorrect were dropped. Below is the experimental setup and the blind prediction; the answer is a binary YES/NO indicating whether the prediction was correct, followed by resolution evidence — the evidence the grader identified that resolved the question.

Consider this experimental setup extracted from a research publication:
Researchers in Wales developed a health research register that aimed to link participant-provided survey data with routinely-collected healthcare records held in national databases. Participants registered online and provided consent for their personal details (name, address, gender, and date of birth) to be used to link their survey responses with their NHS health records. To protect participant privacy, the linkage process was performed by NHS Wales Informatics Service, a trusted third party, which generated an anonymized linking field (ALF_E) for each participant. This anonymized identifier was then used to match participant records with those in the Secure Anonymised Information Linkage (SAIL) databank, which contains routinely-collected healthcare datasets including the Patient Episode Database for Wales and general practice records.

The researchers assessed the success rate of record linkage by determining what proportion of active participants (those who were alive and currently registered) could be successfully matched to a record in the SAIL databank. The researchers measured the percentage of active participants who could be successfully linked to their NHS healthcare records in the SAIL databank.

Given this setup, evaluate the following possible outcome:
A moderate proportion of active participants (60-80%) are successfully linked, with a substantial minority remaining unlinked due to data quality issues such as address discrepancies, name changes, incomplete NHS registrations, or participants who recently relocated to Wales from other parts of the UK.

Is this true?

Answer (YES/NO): NO